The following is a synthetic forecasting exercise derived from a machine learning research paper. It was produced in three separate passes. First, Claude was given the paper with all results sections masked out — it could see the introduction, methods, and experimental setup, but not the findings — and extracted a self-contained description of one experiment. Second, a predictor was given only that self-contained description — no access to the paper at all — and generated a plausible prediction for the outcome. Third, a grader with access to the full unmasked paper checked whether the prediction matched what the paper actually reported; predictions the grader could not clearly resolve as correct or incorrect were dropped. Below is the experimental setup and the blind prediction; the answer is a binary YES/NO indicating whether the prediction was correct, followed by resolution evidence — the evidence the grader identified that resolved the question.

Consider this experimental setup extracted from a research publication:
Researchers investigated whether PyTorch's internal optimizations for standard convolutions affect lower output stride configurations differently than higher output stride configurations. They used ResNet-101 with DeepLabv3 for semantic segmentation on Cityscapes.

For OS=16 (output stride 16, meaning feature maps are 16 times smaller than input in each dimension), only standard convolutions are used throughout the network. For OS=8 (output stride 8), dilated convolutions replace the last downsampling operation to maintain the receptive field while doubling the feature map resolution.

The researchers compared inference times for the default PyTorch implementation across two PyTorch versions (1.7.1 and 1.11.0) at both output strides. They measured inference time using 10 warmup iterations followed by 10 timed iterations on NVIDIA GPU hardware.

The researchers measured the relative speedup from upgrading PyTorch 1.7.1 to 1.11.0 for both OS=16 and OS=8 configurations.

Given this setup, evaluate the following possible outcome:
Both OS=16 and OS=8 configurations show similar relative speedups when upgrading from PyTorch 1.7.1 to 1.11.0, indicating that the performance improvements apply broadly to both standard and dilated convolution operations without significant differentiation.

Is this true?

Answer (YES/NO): YES